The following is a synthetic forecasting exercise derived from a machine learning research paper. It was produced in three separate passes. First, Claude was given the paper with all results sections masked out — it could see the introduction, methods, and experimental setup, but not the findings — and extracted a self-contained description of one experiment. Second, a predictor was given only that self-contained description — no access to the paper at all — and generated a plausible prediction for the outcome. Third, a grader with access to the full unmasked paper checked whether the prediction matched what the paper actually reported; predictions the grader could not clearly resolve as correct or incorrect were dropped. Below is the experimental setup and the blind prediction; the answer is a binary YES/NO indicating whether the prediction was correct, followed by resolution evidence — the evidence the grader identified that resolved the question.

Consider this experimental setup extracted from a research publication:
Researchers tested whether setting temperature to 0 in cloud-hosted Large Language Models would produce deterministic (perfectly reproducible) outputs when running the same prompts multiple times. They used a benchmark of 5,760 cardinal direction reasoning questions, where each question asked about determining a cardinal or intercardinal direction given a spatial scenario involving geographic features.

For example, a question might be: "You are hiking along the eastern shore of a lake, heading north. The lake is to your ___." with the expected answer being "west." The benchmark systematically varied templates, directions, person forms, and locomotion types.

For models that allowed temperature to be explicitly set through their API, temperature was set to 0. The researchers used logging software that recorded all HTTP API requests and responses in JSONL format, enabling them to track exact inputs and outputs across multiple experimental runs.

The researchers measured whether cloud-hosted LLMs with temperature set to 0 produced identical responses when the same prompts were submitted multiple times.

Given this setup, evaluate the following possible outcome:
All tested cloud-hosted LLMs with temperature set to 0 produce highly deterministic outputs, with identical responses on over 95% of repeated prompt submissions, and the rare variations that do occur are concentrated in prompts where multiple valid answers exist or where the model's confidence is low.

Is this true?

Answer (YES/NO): NO